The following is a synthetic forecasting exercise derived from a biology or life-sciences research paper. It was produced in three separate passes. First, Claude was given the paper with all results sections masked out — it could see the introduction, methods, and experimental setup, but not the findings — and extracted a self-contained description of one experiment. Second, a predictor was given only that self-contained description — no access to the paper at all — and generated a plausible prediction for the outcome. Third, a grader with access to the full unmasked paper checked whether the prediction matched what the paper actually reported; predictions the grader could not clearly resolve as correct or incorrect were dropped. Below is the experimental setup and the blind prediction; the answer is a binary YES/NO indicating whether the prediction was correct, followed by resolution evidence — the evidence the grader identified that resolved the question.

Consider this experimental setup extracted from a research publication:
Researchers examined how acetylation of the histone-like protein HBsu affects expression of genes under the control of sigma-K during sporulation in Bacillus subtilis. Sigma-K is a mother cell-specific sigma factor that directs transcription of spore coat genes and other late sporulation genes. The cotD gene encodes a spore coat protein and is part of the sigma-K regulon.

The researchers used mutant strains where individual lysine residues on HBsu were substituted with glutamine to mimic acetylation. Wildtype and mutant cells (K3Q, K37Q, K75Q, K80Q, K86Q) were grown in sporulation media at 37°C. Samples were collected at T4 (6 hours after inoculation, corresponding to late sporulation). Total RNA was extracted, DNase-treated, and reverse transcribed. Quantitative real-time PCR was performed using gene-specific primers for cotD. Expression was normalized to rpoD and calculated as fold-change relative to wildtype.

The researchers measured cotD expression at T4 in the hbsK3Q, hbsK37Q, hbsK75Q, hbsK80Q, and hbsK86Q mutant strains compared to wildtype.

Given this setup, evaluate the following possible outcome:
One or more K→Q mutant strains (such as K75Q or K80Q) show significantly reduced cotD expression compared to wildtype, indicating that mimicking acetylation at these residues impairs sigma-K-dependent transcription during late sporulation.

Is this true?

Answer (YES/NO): YES